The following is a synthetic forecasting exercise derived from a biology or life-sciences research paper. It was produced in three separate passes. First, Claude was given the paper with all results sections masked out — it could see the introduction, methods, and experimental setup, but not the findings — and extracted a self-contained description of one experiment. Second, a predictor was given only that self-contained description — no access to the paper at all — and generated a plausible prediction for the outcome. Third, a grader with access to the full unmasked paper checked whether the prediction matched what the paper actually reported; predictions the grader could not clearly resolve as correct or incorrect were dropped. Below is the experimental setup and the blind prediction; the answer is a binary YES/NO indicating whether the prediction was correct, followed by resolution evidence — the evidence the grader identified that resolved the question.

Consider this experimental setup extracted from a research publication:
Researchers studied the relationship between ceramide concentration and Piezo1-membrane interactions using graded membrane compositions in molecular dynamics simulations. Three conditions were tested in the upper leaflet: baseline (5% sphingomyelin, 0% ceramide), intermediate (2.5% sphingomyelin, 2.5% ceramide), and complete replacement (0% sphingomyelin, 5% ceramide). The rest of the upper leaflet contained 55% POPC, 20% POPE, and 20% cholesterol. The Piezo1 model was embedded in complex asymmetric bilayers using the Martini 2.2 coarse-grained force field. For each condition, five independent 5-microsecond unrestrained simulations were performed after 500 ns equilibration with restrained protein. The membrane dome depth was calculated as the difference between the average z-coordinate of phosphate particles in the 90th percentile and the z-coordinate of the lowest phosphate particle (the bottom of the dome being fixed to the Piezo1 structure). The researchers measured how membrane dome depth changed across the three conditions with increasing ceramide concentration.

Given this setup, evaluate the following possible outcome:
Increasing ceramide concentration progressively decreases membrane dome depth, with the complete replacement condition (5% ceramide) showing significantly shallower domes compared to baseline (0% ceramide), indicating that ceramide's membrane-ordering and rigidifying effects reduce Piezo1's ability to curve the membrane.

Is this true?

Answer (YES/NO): YES